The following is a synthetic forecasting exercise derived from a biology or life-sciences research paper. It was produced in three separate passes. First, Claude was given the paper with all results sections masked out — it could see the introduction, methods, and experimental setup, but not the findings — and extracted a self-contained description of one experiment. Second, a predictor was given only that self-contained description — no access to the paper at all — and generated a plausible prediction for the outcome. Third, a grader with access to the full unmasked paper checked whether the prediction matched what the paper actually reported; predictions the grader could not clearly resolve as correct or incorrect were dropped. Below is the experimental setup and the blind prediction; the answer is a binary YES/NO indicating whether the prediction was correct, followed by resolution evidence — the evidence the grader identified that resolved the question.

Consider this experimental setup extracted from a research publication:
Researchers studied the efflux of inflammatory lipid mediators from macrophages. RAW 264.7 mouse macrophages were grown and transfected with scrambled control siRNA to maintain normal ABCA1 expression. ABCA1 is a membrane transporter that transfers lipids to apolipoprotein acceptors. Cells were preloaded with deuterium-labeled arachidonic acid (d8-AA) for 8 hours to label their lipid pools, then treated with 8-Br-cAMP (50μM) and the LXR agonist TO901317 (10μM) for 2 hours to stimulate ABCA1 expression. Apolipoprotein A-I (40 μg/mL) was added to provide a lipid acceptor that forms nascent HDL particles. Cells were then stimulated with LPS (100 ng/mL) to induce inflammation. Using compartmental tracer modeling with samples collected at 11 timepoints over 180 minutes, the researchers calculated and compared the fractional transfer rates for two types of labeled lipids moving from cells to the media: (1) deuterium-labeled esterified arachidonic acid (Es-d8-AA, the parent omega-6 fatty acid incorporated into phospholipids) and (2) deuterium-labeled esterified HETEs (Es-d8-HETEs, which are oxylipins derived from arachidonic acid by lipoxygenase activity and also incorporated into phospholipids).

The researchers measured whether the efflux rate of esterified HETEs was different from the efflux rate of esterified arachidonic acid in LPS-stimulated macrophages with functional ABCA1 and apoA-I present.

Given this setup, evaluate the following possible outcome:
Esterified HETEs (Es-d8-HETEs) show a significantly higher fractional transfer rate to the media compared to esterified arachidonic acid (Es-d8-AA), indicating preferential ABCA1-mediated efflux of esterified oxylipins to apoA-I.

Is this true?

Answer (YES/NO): YES